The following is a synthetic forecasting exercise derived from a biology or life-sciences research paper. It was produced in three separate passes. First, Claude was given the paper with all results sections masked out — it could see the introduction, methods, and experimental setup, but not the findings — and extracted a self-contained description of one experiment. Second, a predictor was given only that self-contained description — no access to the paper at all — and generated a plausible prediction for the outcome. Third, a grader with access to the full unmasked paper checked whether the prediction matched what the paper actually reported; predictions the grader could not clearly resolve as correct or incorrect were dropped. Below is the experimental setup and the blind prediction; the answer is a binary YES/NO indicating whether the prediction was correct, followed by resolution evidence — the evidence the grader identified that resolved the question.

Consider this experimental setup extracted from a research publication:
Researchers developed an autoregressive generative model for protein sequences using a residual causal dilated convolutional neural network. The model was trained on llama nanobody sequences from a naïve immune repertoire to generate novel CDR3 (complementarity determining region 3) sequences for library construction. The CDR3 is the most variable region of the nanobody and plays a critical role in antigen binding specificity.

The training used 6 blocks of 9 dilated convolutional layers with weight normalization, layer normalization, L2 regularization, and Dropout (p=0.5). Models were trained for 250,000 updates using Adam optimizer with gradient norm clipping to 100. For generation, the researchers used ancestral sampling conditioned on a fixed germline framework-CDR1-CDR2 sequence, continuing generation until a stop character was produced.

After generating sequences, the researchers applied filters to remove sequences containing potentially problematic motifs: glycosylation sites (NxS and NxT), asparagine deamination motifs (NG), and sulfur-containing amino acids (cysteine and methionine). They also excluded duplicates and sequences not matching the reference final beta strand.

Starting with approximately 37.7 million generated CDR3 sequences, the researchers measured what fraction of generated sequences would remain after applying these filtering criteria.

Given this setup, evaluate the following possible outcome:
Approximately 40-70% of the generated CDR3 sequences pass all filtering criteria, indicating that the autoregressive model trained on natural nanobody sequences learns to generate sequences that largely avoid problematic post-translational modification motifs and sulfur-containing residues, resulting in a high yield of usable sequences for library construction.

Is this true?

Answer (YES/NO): NO